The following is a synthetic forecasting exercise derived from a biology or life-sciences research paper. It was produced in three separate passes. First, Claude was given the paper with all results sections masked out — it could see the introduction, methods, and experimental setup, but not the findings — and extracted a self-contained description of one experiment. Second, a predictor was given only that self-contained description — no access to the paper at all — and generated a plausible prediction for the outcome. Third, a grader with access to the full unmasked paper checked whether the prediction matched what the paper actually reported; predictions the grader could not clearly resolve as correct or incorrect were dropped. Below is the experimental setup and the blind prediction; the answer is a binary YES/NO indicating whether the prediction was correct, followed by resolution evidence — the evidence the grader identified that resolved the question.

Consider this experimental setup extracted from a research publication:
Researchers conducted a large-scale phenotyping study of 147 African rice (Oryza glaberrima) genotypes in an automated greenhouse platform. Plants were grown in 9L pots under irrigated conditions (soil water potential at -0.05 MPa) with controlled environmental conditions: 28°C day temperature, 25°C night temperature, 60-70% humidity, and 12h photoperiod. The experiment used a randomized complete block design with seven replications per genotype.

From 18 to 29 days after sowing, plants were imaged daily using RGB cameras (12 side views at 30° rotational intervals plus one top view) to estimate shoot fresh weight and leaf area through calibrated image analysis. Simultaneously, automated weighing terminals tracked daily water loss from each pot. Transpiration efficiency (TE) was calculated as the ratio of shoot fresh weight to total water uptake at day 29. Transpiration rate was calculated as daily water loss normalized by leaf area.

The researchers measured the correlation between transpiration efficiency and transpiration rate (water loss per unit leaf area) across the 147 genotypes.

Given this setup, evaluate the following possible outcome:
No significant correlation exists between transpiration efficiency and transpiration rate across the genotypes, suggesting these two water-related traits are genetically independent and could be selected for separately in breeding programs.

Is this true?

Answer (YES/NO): NO